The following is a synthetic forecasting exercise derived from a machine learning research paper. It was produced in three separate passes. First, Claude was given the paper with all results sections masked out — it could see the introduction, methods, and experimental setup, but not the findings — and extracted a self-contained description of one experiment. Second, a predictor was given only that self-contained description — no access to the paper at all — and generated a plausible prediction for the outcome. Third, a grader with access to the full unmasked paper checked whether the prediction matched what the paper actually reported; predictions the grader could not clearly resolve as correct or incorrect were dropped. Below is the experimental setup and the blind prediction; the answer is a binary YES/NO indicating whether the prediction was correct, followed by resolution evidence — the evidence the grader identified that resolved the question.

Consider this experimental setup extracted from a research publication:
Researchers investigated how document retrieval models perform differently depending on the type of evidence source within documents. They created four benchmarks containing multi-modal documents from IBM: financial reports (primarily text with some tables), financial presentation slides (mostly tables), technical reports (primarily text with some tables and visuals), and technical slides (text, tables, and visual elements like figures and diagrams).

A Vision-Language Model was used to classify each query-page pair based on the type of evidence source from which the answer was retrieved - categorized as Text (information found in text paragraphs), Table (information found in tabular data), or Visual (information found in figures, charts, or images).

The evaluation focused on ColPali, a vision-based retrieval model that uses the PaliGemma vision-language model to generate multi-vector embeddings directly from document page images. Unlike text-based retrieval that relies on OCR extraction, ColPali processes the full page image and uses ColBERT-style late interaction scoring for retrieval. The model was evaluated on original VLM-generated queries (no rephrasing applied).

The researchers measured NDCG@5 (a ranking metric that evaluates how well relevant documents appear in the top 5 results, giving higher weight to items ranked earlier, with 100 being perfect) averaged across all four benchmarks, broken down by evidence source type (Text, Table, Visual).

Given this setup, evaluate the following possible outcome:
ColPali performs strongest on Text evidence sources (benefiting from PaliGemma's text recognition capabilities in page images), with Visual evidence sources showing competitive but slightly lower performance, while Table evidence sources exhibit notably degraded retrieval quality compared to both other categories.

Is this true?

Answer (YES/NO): NO